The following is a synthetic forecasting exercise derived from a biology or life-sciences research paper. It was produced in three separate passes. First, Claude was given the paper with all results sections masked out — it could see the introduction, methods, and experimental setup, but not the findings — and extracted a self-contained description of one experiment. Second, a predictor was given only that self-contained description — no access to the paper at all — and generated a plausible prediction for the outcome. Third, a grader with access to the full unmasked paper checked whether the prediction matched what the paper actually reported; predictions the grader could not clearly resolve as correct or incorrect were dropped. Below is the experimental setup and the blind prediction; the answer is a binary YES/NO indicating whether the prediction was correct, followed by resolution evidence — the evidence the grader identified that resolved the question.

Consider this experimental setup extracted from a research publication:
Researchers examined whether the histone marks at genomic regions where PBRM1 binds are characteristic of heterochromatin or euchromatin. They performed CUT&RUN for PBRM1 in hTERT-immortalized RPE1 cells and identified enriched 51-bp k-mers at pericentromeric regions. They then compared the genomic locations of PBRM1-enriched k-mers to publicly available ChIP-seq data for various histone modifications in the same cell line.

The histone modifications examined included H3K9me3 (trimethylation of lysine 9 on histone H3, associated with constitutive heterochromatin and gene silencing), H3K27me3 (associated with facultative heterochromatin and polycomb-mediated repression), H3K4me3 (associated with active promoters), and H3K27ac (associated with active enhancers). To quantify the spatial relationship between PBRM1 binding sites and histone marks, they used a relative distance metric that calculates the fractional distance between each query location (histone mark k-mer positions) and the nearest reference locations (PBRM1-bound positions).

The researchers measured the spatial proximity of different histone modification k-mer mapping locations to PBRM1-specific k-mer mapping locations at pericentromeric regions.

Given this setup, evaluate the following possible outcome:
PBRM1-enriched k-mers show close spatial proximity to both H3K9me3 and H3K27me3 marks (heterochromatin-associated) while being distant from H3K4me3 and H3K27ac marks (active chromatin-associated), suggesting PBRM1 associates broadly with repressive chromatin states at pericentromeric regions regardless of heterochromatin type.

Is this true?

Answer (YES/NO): NO